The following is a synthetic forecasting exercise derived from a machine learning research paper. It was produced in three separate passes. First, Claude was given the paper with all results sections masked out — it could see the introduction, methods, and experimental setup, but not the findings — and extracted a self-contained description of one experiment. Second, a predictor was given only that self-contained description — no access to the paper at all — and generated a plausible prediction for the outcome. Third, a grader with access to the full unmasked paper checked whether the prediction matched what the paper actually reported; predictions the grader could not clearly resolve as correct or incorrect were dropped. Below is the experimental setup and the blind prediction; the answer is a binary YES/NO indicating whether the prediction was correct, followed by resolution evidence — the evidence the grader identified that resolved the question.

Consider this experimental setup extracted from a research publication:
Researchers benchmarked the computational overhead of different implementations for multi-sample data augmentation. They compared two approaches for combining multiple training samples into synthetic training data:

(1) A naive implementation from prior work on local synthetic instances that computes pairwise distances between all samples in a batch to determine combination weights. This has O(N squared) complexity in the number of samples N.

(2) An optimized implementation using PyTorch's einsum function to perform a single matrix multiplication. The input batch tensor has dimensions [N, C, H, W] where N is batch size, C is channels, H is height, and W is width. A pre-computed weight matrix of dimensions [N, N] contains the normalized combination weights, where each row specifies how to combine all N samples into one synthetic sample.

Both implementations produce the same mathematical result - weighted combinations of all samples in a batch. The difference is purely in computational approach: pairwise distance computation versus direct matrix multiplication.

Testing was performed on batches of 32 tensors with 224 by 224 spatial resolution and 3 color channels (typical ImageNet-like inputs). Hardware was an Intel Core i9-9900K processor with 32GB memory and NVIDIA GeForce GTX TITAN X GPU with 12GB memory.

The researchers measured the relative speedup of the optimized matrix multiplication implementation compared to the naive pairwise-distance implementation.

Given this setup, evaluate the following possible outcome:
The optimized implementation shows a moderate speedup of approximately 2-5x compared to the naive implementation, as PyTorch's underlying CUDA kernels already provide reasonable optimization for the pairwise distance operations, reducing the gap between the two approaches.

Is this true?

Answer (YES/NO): NO